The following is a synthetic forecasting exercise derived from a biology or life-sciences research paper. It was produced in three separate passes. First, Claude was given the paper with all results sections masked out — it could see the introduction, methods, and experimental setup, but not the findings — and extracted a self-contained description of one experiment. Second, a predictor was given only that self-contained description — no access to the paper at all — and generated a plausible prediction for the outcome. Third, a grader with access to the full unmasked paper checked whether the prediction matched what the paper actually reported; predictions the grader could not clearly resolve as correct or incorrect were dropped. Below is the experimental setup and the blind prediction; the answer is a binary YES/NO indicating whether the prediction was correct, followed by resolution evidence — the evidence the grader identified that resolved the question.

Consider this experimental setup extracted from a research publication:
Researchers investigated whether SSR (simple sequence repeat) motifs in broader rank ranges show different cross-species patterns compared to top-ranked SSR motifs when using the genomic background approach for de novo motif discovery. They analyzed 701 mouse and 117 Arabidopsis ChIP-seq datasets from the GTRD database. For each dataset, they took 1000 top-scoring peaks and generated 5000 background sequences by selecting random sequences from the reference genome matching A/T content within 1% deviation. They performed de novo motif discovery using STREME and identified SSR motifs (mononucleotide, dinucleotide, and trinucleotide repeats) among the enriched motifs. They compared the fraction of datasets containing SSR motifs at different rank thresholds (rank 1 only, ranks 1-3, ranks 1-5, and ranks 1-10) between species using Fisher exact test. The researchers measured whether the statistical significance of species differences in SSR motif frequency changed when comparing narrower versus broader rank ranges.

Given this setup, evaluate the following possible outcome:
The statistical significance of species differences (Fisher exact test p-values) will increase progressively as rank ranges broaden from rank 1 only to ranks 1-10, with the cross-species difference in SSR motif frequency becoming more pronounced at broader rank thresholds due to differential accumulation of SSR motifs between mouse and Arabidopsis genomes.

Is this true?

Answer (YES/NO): YES